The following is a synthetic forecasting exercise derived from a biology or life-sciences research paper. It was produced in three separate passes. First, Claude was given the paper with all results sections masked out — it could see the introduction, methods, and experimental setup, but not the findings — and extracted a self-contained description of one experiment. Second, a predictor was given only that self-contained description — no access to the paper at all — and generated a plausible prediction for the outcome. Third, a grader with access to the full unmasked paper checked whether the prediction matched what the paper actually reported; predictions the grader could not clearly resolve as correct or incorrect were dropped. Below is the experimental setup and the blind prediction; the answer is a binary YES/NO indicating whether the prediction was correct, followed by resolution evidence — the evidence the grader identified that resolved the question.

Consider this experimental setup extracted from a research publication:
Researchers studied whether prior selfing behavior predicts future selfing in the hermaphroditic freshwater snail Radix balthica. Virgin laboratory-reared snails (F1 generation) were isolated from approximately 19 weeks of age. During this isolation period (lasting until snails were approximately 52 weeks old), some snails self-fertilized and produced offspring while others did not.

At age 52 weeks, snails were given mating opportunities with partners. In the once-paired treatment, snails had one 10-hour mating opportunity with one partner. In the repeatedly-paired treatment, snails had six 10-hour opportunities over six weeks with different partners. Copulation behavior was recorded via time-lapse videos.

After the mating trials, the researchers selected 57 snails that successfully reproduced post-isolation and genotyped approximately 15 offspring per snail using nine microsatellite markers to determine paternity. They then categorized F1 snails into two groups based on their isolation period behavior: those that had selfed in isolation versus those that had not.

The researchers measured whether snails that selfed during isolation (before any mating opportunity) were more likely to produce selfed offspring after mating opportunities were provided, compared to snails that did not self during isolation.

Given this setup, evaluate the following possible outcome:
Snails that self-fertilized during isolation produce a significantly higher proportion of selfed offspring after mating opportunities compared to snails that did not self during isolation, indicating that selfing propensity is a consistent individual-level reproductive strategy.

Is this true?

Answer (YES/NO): NO